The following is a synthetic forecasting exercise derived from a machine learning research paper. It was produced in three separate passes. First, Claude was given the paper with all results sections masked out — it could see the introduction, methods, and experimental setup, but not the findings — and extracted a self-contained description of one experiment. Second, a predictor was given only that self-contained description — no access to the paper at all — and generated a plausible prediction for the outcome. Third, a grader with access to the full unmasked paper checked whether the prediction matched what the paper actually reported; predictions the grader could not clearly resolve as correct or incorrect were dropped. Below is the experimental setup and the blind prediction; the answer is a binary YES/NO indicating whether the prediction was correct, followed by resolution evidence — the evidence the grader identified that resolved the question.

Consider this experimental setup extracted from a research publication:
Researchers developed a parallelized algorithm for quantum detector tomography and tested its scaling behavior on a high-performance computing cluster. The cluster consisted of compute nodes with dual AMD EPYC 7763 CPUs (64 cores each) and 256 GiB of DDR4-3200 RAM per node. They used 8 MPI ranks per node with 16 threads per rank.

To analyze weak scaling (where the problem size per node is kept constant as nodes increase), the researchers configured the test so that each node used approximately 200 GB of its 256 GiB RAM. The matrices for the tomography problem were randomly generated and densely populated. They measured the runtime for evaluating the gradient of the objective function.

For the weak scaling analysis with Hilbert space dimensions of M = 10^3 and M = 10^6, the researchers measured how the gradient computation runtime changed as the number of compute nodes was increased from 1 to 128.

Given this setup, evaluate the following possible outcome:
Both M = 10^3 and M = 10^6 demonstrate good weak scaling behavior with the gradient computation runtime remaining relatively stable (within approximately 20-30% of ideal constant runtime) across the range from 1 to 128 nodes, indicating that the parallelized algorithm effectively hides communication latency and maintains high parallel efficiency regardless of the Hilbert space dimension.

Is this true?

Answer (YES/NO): NO